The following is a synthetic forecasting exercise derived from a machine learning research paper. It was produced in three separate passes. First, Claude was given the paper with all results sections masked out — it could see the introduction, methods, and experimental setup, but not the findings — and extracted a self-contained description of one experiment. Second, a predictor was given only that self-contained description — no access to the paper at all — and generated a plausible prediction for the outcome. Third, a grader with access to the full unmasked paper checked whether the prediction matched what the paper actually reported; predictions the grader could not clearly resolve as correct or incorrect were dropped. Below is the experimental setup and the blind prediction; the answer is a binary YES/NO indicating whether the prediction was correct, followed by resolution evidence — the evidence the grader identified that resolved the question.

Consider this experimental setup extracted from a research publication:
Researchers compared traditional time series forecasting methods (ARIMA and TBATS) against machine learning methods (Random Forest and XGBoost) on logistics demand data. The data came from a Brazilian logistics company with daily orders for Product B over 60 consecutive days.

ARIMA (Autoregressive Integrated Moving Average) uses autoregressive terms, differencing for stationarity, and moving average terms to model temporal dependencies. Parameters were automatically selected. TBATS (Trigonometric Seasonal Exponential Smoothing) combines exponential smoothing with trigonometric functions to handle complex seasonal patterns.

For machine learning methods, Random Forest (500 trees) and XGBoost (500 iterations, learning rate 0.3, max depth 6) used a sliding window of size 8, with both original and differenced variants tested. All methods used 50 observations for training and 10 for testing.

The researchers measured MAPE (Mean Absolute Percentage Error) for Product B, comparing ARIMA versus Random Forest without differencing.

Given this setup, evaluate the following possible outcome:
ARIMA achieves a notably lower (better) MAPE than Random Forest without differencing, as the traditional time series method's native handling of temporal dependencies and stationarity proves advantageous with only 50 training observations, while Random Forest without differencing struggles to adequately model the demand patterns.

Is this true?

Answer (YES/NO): NO